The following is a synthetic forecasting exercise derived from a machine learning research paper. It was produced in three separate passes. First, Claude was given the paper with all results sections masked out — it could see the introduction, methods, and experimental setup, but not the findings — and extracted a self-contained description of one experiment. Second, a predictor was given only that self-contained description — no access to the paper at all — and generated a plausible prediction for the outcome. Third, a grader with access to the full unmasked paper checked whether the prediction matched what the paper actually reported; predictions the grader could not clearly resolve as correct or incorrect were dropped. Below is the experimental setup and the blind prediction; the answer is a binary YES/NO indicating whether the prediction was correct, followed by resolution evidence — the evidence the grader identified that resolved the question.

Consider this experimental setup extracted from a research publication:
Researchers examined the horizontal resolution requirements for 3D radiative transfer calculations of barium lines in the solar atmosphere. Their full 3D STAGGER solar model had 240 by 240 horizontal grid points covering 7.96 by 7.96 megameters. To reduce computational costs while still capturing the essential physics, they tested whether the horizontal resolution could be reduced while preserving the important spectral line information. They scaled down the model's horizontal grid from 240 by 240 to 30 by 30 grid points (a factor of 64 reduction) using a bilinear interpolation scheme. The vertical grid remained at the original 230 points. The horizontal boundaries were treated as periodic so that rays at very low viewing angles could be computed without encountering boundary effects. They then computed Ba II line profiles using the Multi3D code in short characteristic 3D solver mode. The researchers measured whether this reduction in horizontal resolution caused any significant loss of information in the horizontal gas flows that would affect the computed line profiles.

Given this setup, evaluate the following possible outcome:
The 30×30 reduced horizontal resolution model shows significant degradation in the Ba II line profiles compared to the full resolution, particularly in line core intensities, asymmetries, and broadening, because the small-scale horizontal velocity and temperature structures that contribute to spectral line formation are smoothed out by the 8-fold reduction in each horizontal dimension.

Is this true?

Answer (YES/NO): NO